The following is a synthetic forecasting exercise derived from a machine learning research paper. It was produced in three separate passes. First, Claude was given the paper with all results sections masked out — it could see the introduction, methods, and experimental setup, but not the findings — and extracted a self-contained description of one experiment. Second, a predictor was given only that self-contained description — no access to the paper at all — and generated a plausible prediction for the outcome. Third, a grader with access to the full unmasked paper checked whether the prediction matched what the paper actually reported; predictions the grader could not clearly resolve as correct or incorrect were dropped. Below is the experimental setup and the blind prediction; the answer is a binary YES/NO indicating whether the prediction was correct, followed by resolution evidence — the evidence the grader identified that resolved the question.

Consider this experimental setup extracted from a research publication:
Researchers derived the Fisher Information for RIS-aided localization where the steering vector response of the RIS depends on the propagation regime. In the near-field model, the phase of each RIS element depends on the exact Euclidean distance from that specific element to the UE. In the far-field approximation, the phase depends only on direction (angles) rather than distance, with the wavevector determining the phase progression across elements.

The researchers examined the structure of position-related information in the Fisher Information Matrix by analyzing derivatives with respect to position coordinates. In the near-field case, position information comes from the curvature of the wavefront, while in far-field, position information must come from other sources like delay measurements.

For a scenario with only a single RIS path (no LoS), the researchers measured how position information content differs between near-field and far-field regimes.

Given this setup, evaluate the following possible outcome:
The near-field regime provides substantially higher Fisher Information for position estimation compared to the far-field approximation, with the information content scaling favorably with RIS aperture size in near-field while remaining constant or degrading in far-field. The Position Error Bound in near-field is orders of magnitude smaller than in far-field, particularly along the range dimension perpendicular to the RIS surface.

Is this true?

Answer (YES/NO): NO